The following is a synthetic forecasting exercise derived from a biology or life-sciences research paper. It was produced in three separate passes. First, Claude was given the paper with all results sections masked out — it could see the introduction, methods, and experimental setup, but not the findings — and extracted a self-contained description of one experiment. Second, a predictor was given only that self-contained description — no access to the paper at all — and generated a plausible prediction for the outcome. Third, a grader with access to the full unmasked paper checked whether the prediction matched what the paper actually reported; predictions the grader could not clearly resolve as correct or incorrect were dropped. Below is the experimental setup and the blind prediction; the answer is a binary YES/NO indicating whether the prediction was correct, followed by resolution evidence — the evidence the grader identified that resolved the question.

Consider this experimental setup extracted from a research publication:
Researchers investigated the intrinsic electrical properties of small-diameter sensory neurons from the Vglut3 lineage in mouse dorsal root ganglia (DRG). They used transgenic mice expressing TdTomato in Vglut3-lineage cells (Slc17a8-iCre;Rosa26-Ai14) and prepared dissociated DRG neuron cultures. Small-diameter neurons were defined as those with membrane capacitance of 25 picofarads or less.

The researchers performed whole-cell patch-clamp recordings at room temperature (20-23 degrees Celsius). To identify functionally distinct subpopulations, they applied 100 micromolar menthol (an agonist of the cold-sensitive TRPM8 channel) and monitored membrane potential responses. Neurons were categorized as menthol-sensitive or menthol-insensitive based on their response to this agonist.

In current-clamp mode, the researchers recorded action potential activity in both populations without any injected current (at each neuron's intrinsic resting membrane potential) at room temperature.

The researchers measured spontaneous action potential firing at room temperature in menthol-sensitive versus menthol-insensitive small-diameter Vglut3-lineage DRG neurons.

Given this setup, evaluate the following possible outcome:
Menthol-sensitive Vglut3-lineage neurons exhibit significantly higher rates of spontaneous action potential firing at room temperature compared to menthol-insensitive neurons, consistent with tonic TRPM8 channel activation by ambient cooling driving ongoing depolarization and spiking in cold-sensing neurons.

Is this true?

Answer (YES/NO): YES